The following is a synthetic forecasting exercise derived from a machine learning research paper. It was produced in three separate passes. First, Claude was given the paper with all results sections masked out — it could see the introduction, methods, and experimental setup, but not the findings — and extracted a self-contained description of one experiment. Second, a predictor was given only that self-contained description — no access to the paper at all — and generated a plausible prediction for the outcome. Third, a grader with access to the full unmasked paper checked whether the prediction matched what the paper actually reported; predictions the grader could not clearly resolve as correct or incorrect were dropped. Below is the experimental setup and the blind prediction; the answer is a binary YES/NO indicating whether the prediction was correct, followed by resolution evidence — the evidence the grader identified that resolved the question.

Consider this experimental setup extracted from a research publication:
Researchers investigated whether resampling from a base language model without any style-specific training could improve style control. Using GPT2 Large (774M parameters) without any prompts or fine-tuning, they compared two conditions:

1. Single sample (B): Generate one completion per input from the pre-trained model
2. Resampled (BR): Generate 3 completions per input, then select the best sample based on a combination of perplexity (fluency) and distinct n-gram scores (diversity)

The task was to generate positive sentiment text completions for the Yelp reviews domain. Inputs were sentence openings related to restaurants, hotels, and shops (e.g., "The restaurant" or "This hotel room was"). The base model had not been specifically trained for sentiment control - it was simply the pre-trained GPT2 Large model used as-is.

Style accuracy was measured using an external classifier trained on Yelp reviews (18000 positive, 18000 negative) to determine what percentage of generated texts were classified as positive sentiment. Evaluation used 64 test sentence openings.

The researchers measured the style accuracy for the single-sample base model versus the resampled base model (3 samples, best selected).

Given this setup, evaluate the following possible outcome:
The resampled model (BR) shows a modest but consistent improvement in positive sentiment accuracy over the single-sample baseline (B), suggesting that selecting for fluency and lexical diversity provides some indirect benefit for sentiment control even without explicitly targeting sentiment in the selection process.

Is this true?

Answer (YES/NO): NO